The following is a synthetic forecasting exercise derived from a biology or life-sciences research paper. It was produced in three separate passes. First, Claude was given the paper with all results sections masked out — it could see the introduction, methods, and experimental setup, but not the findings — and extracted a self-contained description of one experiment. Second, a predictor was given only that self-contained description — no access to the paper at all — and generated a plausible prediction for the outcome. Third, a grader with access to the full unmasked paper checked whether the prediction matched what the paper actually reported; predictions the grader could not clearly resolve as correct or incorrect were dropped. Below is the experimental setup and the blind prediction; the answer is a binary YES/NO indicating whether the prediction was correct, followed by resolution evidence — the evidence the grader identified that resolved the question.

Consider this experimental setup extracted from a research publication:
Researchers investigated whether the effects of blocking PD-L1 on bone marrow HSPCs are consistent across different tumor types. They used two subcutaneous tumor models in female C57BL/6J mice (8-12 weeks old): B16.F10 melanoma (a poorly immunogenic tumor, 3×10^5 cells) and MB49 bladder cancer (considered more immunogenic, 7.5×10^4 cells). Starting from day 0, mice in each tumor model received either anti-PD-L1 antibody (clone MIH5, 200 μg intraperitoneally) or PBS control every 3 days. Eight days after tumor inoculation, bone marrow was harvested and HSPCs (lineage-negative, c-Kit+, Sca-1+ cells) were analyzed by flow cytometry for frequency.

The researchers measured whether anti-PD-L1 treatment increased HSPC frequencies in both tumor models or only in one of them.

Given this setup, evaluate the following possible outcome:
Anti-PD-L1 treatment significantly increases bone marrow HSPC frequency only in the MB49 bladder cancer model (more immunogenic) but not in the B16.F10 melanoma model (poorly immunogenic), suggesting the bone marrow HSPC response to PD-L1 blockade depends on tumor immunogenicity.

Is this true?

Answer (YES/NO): NO